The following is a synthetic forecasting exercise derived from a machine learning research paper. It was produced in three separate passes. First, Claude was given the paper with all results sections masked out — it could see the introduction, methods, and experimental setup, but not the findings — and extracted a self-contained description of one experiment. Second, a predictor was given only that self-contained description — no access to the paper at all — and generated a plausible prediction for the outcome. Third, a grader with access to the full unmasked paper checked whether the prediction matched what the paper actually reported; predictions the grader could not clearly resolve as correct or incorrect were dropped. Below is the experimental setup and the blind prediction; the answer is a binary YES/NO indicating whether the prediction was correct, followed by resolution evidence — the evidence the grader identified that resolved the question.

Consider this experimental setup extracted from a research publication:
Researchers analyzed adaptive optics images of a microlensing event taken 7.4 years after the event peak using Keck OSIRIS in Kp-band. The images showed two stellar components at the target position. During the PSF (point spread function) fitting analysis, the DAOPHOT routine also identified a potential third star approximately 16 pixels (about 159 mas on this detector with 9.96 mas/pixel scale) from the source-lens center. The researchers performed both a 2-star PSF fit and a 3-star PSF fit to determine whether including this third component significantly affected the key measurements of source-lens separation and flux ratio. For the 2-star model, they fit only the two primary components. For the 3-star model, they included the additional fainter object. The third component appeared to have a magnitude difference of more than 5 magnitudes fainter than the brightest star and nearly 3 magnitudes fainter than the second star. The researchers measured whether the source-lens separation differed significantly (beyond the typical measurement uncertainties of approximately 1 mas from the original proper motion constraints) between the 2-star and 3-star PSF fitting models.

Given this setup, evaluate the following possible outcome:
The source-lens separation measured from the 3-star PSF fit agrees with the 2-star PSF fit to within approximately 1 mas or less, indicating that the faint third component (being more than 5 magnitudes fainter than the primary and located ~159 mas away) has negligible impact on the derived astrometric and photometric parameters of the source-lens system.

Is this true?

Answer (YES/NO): YES